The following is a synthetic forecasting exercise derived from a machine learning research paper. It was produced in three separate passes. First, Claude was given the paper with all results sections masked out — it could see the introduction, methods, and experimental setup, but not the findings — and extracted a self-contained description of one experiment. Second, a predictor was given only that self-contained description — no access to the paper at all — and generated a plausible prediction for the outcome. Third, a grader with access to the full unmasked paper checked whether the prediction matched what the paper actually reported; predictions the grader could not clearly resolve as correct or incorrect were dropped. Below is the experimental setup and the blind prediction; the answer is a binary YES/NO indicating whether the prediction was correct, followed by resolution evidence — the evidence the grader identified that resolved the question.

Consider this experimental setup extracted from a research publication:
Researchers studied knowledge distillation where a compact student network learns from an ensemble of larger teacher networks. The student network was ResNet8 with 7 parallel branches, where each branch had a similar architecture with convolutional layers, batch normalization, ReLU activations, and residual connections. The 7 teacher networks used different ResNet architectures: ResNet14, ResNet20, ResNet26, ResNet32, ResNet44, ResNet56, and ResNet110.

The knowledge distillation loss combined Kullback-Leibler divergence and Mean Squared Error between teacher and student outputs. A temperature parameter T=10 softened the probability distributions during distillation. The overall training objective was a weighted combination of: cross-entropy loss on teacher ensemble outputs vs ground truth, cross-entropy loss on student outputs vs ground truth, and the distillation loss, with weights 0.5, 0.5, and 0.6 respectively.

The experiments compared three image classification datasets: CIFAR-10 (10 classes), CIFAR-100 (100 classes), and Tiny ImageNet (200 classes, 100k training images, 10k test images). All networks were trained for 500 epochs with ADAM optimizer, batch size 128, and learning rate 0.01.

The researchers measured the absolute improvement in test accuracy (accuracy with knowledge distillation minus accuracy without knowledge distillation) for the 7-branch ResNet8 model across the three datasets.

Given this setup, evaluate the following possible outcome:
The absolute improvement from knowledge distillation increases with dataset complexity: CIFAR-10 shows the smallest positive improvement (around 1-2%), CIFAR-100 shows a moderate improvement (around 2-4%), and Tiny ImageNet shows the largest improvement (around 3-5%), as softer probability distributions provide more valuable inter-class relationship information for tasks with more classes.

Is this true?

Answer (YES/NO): NO